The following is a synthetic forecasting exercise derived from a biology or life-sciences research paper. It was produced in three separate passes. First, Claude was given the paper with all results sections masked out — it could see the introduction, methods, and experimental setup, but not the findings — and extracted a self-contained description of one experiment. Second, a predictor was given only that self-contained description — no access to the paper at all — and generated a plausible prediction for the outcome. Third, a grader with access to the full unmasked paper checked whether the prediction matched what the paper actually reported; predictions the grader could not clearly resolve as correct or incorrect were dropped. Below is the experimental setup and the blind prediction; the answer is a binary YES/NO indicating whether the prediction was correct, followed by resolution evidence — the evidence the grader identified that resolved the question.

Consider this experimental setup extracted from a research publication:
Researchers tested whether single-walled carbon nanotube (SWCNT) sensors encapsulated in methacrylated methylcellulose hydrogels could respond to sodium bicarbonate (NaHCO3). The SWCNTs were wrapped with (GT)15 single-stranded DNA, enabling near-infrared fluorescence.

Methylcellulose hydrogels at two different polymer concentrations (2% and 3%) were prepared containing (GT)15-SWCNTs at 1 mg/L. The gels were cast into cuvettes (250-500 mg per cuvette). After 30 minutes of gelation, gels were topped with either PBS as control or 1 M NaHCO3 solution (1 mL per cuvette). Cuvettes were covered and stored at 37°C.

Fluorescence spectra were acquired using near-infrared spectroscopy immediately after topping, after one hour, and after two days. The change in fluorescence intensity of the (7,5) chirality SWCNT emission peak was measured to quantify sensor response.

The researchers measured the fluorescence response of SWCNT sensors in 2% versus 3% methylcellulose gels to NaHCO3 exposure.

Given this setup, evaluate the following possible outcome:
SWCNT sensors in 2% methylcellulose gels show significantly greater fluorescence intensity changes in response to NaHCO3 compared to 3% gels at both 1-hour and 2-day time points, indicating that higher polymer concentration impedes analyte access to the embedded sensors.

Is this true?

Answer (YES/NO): NO